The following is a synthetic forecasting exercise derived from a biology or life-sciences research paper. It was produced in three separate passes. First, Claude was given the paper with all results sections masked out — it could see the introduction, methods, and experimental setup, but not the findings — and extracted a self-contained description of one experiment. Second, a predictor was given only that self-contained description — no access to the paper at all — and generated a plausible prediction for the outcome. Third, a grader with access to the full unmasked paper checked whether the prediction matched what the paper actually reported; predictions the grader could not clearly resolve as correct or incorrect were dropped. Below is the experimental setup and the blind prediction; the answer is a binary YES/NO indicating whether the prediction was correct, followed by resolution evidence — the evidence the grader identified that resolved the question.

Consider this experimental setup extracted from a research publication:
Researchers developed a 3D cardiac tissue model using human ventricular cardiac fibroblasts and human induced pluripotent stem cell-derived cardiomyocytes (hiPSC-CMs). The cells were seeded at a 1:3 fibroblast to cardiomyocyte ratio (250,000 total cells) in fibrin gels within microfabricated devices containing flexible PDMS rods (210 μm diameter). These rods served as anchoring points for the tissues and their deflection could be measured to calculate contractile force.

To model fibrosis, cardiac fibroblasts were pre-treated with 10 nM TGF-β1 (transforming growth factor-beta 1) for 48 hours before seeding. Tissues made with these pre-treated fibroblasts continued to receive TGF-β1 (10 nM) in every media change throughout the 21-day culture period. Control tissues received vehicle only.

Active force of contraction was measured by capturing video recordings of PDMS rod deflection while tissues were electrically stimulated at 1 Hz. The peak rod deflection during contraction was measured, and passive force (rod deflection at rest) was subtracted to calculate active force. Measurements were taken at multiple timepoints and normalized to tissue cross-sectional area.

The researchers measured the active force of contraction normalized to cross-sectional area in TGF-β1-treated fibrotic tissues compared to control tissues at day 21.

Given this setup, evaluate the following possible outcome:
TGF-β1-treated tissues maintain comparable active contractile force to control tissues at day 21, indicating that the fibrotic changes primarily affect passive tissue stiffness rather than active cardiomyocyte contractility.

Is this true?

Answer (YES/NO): NO